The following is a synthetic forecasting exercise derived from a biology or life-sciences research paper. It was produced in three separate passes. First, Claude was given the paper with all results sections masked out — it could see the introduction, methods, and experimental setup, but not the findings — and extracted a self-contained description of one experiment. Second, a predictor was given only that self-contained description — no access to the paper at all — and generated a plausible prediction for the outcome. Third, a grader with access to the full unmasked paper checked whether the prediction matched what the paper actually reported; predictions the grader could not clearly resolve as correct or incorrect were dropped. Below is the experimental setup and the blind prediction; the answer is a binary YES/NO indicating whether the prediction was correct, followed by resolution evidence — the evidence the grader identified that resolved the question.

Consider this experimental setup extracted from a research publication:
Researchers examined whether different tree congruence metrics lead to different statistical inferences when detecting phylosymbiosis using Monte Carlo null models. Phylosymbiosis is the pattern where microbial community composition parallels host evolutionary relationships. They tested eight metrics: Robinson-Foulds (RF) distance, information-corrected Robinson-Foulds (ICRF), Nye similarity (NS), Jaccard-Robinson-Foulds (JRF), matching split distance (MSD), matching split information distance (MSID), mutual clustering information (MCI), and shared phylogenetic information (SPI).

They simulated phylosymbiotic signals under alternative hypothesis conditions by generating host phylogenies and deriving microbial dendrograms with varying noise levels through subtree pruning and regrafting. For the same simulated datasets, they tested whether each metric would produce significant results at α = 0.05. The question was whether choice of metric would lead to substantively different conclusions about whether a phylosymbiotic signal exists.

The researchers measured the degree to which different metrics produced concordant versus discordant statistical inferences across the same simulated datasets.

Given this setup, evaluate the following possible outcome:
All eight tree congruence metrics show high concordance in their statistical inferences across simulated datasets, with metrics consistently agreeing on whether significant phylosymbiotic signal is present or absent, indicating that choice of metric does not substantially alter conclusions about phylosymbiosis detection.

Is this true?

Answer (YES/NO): NO